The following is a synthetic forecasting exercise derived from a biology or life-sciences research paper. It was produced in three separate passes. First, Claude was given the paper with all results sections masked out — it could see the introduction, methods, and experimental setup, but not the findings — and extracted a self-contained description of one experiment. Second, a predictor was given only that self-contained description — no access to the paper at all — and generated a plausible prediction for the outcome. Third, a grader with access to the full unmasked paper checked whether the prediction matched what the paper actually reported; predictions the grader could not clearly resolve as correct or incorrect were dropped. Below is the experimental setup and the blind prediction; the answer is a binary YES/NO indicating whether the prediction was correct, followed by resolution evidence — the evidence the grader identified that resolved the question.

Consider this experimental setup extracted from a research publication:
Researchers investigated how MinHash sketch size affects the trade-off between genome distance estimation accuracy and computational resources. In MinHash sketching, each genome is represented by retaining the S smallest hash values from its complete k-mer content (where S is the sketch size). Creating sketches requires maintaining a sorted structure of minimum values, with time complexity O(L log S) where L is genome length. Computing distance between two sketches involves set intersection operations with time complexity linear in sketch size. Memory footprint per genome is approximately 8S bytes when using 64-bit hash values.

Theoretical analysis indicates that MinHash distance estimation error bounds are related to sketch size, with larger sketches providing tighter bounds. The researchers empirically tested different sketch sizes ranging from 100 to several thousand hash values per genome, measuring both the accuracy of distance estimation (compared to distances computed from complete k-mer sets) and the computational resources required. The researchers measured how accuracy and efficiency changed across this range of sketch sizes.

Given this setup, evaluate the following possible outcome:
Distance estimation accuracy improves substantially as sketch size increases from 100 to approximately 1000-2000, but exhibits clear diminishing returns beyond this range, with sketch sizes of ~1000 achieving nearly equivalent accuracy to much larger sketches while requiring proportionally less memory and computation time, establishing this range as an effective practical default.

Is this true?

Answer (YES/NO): YES